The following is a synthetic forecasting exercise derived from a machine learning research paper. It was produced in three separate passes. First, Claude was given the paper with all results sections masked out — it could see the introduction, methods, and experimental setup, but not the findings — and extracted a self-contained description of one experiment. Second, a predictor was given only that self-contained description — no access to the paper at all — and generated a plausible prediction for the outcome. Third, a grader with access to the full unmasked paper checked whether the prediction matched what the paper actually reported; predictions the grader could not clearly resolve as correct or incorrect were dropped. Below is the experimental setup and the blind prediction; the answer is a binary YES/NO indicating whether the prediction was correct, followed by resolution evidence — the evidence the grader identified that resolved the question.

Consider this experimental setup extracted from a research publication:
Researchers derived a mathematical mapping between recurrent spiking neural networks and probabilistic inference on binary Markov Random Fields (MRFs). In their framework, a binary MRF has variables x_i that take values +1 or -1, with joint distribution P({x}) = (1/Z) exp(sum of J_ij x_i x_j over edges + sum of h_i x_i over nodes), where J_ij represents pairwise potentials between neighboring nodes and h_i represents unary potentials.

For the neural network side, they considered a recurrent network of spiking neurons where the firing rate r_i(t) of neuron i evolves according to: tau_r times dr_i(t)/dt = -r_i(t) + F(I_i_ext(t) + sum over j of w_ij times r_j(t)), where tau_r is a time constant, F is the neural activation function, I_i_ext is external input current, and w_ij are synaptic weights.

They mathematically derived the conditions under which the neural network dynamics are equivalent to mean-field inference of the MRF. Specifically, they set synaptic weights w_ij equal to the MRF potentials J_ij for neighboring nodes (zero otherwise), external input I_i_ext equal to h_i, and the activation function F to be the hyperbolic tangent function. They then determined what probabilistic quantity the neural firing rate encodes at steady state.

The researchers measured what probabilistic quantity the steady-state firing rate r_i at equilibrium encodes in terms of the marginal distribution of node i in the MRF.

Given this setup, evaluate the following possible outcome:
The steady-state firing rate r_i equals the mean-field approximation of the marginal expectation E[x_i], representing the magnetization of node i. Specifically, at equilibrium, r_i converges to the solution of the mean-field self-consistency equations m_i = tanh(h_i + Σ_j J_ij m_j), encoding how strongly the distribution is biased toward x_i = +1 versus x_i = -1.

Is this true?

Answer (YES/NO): YES